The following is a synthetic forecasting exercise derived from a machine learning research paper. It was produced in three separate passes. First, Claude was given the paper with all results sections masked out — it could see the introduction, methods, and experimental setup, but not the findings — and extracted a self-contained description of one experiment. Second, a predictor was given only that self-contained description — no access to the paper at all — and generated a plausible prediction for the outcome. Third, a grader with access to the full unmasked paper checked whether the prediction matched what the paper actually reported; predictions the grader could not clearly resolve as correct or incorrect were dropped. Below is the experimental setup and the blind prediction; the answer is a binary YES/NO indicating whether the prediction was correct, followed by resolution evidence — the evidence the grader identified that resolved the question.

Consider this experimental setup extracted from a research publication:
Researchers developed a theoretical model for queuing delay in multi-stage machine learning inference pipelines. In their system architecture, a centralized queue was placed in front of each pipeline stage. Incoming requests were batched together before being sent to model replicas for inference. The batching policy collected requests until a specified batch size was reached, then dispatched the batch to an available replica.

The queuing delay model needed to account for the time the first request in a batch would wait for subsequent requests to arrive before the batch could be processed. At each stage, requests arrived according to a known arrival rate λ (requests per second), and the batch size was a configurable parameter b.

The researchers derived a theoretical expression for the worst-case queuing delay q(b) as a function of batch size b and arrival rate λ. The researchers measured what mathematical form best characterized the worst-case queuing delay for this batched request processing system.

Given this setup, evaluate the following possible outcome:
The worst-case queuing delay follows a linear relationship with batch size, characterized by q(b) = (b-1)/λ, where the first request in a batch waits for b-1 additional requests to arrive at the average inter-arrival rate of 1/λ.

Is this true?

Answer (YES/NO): YES